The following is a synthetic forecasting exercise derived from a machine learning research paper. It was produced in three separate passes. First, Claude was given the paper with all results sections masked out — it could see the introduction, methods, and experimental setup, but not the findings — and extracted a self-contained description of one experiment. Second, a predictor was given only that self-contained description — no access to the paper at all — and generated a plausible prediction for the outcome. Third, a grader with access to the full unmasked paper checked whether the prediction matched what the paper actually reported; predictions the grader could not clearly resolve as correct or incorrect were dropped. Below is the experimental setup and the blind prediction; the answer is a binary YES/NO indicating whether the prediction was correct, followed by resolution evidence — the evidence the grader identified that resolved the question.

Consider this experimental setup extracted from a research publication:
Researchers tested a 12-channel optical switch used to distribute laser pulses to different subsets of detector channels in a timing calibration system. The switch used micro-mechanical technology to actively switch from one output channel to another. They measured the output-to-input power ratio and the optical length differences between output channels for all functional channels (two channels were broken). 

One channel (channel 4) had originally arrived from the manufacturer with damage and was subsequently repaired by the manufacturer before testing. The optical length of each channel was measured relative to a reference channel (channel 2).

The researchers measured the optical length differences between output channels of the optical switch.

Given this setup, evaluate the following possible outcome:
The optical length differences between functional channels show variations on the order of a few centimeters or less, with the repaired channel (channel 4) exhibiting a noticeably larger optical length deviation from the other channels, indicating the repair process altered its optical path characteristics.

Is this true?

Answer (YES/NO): YES